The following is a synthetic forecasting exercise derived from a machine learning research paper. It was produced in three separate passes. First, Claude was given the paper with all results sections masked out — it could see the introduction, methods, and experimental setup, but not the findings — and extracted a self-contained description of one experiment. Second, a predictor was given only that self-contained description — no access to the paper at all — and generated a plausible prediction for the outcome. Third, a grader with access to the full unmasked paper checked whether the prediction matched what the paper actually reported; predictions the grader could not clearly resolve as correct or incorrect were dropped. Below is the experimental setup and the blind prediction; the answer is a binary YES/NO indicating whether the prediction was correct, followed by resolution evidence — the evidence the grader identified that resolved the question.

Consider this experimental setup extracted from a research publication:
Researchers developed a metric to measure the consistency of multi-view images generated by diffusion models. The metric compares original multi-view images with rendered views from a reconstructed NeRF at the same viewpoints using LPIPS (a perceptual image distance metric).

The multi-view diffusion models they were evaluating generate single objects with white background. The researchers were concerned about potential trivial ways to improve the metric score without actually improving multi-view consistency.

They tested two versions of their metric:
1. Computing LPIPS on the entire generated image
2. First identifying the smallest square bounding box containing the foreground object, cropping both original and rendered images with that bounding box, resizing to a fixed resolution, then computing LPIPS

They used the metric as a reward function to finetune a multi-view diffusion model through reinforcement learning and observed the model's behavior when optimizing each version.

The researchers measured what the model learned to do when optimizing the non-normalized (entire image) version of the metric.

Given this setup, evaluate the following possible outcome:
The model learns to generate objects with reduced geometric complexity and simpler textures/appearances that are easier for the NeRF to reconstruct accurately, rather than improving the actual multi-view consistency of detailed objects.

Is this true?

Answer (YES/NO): NO